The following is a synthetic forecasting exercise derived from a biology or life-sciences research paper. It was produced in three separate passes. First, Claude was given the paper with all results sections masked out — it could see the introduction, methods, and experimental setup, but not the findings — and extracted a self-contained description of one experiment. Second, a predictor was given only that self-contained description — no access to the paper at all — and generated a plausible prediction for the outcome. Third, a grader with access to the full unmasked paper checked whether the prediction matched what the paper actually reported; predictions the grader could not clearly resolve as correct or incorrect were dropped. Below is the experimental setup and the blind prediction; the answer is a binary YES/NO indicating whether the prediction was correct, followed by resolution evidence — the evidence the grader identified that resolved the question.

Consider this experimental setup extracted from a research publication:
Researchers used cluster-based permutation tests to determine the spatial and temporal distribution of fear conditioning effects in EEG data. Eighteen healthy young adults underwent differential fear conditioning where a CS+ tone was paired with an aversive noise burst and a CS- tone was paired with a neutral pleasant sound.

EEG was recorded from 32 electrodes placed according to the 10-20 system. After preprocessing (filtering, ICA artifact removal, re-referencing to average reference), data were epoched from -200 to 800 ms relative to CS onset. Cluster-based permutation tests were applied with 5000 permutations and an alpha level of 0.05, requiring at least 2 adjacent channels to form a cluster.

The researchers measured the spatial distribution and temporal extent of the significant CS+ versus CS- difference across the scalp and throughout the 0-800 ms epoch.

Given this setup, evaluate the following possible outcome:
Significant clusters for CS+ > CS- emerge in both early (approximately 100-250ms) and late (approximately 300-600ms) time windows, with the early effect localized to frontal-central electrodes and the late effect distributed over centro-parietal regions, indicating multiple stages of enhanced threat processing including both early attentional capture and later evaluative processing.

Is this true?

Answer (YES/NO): NO